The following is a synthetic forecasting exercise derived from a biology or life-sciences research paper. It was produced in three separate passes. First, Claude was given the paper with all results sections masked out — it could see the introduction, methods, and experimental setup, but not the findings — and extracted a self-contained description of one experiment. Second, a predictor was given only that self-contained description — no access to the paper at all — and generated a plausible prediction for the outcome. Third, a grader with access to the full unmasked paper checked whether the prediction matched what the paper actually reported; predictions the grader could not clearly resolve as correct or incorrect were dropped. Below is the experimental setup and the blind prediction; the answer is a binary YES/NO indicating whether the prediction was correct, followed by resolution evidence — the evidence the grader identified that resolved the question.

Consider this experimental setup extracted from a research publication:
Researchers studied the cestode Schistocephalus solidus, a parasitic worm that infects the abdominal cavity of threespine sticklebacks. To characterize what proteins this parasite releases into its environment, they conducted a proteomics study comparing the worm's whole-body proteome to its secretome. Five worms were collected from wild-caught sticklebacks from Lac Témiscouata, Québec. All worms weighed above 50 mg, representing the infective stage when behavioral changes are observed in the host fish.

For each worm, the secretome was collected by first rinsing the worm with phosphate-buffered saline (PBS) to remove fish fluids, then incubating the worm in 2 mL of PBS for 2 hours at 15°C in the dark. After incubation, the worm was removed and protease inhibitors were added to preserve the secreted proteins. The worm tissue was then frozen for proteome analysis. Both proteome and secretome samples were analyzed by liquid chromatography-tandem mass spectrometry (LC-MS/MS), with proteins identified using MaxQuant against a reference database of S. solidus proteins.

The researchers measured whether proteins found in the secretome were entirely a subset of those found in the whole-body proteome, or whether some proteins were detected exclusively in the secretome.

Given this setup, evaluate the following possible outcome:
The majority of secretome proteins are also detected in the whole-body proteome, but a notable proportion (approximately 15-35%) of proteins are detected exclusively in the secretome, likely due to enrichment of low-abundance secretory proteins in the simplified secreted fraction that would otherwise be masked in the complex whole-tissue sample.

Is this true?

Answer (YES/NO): NO